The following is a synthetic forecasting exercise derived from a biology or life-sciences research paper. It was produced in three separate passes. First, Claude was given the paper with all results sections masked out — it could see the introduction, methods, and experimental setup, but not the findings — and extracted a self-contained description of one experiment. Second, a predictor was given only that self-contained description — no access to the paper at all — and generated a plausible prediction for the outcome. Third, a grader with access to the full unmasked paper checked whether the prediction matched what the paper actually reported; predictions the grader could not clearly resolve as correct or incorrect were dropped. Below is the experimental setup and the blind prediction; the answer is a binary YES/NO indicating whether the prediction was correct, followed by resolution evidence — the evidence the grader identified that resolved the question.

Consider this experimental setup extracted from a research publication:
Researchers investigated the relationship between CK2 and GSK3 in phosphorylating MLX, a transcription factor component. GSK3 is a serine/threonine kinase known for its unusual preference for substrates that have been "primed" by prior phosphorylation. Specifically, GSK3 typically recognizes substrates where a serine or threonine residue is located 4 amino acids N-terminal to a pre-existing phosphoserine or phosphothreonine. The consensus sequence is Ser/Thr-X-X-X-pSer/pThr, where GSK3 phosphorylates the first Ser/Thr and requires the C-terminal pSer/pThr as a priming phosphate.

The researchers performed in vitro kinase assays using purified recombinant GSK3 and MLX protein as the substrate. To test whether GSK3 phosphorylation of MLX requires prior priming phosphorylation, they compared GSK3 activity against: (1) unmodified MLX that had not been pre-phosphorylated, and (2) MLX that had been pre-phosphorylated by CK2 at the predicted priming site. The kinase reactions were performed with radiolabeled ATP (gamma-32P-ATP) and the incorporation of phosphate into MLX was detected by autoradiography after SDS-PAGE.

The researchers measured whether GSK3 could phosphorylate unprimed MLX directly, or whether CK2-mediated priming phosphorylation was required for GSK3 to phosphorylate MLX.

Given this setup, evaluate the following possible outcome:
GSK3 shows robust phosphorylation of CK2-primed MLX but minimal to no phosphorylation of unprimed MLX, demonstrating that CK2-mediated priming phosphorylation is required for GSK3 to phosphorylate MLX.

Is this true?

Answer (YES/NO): YES